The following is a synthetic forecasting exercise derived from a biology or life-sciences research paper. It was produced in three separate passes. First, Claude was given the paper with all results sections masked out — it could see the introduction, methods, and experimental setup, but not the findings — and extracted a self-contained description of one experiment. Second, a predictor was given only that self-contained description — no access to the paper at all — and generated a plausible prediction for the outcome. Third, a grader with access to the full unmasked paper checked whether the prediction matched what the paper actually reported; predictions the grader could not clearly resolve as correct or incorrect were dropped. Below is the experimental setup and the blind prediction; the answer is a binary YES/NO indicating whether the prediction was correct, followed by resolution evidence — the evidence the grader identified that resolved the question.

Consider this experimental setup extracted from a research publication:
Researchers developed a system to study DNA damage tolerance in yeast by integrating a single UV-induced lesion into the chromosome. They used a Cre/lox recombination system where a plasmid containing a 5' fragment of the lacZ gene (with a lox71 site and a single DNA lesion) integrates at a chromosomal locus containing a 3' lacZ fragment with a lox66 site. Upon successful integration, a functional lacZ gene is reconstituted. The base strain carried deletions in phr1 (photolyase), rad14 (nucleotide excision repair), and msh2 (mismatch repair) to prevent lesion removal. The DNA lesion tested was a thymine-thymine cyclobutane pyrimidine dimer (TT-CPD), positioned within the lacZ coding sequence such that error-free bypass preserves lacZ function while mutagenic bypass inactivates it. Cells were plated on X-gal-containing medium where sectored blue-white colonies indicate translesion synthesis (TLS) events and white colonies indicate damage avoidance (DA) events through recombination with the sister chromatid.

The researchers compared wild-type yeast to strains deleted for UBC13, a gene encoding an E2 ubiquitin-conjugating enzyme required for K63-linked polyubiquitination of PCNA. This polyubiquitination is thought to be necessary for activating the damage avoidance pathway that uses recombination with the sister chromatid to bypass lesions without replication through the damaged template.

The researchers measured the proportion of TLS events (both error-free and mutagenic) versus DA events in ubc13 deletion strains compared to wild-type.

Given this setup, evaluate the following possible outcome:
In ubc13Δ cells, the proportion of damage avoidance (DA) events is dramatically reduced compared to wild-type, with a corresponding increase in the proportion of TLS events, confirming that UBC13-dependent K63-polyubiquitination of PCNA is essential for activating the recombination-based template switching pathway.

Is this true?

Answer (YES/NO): NO